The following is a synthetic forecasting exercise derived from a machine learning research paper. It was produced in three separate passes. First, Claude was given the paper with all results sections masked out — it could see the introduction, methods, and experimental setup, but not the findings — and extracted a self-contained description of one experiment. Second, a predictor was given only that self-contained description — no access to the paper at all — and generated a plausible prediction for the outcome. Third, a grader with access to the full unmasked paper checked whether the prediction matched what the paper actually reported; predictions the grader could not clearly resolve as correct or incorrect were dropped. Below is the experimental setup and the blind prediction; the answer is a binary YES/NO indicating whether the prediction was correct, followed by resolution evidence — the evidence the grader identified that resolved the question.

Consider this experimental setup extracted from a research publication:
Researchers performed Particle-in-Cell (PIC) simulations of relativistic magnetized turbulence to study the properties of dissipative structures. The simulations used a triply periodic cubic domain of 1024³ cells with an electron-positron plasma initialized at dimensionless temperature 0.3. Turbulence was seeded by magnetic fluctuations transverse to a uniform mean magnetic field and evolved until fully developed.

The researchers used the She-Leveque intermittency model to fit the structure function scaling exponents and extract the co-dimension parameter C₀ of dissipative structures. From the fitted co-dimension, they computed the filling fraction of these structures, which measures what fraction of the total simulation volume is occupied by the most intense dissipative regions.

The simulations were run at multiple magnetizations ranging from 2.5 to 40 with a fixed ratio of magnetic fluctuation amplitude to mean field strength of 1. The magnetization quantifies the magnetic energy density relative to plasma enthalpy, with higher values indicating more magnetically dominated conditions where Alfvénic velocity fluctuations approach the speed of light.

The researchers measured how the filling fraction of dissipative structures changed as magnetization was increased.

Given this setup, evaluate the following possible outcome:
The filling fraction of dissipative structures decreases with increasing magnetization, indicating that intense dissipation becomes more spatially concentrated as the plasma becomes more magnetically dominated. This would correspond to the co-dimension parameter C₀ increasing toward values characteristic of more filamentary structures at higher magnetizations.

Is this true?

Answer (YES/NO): YES